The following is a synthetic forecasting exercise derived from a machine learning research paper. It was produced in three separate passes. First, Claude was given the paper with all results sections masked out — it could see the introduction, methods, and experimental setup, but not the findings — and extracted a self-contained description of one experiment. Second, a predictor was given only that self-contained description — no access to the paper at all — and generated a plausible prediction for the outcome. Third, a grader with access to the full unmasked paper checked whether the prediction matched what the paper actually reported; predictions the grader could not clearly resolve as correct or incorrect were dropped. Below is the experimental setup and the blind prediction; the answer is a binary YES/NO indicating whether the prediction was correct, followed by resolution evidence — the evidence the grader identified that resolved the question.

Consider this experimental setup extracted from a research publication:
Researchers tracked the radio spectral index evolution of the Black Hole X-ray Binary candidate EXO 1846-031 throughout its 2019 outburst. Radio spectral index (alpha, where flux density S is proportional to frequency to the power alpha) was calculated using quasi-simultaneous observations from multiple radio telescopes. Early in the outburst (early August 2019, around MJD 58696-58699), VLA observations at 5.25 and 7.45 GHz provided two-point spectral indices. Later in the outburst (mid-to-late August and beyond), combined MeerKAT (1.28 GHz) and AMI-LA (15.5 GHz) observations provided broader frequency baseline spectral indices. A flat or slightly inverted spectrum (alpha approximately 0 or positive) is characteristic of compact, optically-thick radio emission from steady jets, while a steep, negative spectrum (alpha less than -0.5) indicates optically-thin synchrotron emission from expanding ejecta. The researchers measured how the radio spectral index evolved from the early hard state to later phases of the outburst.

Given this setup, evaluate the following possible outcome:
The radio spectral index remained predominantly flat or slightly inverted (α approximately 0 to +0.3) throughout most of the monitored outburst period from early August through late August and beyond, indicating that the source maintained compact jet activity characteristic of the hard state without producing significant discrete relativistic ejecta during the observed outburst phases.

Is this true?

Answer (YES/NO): NO